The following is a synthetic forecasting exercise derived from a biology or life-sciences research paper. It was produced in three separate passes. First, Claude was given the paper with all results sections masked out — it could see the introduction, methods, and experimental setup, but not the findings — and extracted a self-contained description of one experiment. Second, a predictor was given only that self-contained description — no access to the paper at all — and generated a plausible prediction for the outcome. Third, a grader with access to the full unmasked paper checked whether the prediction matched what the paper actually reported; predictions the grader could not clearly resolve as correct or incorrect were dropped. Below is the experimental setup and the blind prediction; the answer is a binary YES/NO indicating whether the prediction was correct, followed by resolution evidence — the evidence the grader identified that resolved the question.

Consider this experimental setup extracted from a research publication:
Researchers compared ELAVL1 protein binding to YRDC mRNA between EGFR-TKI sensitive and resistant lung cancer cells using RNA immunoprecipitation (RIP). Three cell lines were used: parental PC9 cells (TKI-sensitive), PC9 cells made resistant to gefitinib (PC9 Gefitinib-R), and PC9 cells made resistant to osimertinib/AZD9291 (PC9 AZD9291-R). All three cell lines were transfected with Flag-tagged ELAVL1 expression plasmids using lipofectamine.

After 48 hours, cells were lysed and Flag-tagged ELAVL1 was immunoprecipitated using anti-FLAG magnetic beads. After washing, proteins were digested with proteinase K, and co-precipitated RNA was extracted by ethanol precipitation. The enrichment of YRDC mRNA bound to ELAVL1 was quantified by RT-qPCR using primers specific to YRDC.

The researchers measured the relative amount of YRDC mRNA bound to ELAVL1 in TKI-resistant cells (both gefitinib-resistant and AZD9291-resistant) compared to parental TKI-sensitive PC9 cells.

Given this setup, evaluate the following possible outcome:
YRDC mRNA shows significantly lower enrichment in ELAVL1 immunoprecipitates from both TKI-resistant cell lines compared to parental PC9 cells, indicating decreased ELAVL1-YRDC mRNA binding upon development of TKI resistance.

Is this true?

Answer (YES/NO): NO